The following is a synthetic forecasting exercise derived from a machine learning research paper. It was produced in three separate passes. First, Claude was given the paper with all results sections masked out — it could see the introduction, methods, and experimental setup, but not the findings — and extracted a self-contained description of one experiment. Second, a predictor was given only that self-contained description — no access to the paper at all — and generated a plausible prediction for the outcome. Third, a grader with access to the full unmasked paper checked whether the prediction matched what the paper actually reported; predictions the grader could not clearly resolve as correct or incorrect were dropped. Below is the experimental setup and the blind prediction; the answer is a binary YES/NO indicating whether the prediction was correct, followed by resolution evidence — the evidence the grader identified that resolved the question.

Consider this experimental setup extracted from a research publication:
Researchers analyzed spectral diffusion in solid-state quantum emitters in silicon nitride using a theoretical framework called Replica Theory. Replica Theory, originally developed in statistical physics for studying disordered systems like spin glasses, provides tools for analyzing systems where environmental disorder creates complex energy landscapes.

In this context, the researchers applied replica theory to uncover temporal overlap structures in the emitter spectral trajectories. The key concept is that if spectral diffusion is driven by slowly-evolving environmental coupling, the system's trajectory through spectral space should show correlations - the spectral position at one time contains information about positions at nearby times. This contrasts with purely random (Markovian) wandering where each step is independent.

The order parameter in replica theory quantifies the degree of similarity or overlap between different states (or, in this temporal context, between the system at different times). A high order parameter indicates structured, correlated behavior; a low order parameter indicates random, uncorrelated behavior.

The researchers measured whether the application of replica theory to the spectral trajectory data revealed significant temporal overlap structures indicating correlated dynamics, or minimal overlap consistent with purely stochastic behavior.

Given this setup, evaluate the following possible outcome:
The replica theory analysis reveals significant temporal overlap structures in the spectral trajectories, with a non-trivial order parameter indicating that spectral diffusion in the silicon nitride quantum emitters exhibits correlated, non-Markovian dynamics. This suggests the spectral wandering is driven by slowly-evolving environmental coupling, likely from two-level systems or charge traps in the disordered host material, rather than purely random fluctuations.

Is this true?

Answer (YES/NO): YES